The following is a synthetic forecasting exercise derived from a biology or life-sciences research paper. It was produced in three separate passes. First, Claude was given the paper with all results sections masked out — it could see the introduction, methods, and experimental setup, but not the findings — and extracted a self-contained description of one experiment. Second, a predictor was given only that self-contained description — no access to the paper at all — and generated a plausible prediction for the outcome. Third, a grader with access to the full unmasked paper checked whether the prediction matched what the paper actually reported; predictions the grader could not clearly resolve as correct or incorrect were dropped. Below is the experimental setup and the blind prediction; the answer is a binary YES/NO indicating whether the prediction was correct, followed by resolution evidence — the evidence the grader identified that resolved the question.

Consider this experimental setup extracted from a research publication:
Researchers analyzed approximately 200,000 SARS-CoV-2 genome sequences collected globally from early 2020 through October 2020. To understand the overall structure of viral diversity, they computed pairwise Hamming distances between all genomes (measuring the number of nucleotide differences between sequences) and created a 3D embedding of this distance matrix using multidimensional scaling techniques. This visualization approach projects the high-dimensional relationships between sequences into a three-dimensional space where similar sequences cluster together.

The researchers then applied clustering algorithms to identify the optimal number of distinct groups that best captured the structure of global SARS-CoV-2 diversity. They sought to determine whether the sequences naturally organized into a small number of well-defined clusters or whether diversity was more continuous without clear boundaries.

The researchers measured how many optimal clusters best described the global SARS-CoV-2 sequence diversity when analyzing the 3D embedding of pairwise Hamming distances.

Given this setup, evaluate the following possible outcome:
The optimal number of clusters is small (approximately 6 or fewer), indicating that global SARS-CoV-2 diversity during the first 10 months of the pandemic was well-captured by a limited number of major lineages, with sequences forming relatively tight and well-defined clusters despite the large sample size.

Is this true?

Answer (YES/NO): YES